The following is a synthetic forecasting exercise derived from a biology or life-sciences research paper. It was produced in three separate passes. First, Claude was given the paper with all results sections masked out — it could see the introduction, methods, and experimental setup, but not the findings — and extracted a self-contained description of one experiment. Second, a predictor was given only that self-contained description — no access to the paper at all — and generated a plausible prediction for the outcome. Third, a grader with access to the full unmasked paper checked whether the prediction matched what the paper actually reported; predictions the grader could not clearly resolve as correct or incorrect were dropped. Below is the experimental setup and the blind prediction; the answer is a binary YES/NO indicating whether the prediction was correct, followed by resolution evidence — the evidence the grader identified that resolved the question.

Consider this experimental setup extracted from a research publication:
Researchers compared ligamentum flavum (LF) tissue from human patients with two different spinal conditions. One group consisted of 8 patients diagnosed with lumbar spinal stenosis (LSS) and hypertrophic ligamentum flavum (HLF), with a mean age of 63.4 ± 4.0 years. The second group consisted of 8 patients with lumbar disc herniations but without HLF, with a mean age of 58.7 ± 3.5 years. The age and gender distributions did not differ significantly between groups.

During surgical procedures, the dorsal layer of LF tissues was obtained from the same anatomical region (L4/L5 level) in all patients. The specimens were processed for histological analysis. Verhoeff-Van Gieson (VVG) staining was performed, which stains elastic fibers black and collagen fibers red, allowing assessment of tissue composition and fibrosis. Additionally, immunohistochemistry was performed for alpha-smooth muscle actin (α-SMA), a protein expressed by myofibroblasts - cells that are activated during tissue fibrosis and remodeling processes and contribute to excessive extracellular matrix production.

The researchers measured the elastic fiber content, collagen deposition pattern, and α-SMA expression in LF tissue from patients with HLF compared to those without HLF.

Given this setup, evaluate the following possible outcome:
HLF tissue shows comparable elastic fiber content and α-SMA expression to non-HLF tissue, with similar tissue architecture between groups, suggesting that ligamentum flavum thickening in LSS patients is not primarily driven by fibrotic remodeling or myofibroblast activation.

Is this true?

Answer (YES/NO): NO